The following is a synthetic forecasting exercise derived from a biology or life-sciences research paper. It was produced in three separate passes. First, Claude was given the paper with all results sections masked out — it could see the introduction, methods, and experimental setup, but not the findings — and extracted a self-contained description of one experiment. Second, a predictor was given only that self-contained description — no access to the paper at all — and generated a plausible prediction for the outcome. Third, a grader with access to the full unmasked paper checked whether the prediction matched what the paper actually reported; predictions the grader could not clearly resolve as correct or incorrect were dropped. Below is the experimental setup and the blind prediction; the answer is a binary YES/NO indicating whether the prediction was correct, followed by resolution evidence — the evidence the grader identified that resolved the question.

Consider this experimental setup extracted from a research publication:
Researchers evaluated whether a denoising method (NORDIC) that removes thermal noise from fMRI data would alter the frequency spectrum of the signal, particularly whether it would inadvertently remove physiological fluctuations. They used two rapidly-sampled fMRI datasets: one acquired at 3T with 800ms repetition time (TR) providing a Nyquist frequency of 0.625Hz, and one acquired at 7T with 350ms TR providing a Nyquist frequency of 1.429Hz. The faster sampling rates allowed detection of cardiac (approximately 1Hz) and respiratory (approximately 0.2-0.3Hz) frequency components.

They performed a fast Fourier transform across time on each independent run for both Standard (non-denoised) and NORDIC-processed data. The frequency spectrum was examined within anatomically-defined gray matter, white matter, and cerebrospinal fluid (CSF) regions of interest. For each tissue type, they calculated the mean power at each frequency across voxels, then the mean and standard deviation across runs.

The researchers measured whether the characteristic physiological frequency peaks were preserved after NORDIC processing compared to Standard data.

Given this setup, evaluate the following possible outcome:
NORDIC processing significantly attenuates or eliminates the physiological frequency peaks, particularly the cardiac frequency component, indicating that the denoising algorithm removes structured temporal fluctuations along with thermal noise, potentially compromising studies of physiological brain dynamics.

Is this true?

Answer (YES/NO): NO